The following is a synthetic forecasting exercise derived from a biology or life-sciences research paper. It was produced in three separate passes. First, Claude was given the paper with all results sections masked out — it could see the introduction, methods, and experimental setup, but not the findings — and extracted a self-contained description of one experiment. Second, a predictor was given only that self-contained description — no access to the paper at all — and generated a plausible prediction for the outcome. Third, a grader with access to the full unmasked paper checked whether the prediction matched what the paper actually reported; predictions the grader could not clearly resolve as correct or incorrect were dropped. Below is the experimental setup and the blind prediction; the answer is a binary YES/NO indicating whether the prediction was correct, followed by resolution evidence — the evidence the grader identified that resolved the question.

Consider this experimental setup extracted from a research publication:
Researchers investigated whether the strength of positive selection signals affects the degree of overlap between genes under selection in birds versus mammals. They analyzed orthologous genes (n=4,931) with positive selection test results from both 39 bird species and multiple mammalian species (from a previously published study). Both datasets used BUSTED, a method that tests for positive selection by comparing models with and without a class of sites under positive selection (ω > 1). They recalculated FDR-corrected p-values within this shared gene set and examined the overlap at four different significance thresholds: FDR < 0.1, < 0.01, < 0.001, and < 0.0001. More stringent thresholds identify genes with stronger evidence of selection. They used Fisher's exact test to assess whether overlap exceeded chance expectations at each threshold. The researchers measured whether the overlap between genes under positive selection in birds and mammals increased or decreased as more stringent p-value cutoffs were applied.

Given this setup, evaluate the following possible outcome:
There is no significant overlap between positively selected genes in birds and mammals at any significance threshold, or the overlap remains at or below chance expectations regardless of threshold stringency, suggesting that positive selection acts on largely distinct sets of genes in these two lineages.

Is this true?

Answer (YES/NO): NO